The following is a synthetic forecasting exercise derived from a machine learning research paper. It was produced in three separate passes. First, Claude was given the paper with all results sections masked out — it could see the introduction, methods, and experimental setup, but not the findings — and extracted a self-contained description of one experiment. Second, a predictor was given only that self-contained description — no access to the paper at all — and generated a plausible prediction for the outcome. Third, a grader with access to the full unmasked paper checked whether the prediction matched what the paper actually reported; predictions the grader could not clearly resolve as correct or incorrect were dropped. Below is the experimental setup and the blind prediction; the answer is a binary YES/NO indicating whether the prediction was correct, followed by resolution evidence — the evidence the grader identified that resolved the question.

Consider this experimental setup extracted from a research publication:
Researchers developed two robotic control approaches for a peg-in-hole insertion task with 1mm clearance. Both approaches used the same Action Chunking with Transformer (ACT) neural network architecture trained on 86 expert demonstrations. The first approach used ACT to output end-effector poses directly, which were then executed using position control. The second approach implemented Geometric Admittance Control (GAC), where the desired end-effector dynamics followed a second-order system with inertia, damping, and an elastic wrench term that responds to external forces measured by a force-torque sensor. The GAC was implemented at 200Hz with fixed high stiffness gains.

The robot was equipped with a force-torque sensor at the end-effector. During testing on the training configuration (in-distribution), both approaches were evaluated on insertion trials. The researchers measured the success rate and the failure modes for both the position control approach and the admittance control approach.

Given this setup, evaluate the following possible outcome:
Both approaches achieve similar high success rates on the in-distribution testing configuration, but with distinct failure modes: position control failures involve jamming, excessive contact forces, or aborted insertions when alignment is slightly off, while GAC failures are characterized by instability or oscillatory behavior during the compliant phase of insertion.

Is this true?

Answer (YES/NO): NO